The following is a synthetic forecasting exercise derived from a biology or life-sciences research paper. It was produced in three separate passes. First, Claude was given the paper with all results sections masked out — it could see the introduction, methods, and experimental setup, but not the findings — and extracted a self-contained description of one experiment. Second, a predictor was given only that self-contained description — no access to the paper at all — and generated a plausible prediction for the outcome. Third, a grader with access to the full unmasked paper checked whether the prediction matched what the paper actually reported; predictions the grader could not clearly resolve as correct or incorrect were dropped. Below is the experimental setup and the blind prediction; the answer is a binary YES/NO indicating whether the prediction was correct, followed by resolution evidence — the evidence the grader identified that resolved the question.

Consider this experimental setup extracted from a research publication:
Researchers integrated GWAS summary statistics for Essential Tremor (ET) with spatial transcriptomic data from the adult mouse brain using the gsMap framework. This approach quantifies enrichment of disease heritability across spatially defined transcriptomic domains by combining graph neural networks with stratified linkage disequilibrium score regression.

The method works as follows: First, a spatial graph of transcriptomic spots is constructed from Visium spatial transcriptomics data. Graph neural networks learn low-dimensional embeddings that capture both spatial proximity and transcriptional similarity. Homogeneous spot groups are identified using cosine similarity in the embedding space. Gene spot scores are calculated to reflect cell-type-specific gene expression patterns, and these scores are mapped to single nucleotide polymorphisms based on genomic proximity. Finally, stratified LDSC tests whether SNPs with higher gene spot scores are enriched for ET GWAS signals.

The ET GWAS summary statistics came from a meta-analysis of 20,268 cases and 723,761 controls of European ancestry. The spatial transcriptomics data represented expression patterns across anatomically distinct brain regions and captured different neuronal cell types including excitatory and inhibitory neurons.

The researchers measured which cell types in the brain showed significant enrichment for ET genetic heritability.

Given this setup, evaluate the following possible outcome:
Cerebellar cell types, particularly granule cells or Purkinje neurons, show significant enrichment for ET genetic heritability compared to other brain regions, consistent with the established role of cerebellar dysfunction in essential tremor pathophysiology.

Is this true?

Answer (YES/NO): NO